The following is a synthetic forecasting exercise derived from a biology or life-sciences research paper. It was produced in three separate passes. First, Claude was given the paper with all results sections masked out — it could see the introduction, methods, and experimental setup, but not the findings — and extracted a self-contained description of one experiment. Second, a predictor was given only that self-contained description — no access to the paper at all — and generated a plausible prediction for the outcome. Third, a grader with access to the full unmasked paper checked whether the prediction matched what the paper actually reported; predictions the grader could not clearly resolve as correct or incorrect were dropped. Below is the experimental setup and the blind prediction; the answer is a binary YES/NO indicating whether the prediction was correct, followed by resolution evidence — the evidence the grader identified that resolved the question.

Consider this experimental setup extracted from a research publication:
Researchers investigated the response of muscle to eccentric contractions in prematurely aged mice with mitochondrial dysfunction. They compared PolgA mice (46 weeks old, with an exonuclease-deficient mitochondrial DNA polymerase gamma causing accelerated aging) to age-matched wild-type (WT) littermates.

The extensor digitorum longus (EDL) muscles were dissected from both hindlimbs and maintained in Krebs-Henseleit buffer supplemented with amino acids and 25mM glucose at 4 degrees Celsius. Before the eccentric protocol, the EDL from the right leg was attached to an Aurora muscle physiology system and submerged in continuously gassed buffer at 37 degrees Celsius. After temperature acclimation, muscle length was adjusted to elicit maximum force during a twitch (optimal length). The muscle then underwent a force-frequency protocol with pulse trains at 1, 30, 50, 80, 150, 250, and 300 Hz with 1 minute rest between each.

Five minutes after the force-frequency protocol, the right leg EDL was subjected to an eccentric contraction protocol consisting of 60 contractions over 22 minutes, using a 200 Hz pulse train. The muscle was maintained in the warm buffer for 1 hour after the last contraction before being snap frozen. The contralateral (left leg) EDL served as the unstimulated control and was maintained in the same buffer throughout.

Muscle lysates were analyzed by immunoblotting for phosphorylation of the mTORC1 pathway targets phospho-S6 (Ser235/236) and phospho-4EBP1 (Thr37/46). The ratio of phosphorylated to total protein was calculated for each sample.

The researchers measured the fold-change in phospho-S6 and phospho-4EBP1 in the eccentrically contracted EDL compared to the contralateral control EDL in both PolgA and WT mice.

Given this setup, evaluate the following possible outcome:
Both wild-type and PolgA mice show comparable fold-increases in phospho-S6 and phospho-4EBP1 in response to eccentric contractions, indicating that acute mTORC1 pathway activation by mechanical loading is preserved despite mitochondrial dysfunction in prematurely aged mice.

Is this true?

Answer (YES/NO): NO